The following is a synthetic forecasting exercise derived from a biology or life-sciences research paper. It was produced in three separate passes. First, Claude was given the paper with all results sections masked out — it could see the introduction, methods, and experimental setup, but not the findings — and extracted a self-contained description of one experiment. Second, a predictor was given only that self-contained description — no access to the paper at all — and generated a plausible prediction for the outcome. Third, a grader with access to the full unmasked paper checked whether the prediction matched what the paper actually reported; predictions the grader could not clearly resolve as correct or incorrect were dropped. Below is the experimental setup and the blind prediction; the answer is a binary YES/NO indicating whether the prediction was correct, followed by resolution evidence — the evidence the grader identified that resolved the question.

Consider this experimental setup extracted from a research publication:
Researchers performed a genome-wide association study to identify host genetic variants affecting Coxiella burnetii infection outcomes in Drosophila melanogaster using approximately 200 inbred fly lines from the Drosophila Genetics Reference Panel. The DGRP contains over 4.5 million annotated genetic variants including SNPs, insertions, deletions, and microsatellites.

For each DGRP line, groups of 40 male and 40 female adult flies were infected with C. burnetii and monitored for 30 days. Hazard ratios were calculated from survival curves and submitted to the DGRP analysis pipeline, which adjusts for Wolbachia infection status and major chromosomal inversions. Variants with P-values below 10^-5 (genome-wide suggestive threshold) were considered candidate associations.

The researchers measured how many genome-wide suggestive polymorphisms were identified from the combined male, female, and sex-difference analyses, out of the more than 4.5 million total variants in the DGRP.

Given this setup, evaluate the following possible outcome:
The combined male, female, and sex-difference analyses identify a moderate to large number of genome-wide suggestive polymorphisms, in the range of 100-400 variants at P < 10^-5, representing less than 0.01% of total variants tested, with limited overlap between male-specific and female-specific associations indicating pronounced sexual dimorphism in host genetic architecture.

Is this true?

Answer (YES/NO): NO